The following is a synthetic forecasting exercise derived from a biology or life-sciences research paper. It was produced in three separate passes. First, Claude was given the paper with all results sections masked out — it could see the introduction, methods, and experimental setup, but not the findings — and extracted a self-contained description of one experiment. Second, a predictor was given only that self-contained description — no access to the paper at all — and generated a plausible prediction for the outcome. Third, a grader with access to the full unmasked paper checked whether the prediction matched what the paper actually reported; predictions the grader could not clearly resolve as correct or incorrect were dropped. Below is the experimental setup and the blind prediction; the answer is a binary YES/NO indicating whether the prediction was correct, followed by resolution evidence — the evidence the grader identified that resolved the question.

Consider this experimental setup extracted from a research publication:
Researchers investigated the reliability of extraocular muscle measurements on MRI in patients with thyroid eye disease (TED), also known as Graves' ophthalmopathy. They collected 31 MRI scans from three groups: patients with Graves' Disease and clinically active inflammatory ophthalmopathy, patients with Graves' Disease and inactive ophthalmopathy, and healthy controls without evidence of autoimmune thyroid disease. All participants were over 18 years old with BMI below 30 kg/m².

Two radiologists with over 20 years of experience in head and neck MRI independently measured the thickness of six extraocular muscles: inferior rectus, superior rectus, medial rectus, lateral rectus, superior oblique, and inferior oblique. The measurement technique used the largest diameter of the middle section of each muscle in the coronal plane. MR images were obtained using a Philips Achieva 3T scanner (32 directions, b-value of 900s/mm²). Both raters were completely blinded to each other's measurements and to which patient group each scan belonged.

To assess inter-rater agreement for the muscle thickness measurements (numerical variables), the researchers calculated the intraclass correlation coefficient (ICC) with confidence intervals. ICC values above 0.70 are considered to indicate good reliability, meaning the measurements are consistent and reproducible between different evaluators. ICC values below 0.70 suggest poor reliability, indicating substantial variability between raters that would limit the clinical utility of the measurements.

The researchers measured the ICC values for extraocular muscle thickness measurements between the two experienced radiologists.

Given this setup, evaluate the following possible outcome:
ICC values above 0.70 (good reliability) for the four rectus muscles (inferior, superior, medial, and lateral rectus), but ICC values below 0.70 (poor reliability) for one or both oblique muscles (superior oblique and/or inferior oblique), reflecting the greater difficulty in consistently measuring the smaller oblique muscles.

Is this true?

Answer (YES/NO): NO